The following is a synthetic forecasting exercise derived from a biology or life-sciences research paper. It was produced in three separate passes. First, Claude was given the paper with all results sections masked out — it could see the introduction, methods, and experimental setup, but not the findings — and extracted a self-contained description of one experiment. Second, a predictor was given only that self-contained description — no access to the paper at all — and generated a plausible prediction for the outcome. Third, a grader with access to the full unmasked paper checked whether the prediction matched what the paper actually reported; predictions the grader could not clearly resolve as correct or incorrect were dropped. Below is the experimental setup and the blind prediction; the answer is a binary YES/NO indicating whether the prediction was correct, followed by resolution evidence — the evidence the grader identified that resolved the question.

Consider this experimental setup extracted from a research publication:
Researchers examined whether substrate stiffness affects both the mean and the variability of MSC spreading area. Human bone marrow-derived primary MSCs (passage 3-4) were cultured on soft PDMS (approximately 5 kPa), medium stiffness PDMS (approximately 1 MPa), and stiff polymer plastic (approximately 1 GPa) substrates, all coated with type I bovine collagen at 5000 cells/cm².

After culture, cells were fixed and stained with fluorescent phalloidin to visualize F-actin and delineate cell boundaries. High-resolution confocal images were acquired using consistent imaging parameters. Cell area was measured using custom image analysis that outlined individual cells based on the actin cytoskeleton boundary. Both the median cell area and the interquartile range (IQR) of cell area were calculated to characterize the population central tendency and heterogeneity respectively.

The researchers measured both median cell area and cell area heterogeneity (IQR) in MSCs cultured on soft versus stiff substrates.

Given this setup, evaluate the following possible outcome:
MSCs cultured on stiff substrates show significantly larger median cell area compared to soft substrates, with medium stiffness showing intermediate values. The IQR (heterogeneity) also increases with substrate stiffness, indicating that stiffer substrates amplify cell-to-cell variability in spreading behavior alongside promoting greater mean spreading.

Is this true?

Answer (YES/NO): NO